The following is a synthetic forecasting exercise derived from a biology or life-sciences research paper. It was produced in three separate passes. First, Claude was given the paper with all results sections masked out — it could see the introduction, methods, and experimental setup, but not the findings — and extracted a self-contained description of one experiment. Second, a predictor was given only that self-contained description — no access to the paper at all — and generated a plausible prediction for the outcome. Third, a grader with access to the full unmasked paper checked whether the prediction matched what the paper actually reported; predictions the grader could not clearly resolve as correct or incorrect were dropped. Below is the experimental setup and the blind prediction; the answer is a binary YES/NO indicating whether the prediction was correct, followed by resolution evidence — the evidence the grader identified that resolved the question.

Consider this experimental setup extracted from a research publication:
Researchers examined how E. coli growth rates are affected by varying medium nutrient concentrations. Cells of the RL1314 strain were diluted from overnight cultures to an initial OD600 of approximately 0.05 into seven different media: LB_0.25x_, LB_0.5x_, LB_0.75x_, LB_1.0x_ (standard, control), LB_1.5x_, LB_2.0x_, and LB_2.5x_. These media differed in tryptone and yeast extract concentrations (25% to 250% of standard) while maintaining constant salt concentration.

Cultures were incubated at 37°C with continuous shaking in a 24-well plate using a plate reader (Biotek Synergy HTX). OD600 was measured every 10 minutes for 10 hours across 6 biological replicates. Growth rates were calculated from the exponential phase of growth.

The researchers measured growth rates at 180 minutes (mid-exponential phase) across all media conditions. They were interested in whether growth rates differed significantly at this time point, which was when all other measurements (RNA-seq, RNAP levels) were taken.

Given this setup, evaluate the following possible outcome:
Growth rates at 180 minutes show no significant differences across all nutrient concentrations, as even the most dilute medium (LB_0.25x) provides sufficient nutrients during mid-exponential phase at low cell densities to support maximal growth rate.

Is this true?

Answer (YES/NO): YES